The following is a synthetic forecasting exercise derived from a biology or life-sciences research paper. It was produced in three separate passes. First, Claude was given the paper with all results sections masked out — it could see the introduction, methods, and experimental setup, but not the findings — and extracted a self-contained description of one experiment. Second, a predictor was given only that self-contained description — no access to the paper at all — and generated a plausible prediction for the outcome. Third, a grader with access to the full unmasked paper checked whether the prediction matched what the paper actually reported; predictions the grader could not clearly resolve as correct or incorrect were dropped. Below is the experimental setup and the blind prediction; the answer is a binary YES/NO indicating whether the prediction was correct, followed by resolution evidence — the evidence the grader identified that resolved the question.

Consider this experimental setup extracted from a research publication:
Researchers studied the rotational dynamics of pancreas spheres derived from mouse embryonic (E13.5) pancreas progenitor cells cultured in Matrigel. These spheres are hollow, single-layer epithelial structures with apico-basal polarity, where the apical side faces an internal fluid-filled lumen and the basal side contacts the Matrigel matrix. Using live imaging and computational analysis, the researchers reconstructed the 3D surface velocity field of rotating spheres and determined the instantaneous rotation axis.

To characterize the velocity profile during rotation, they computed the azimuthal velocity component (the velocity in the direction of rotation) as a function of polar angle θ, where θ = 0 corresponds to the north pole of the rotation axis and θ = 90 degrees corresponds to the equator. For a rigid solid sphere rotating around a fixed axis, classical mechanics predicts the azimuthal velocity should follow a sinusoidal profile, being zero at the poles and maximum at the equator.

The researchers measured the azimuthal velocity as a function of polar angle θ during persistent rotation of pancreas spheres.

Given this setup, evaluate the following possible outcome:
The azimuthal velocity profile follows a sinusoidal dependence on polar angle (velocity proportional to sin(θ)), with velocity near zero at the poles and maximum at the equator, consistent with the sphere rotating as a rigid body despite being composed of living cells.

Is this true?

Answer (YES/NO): YES